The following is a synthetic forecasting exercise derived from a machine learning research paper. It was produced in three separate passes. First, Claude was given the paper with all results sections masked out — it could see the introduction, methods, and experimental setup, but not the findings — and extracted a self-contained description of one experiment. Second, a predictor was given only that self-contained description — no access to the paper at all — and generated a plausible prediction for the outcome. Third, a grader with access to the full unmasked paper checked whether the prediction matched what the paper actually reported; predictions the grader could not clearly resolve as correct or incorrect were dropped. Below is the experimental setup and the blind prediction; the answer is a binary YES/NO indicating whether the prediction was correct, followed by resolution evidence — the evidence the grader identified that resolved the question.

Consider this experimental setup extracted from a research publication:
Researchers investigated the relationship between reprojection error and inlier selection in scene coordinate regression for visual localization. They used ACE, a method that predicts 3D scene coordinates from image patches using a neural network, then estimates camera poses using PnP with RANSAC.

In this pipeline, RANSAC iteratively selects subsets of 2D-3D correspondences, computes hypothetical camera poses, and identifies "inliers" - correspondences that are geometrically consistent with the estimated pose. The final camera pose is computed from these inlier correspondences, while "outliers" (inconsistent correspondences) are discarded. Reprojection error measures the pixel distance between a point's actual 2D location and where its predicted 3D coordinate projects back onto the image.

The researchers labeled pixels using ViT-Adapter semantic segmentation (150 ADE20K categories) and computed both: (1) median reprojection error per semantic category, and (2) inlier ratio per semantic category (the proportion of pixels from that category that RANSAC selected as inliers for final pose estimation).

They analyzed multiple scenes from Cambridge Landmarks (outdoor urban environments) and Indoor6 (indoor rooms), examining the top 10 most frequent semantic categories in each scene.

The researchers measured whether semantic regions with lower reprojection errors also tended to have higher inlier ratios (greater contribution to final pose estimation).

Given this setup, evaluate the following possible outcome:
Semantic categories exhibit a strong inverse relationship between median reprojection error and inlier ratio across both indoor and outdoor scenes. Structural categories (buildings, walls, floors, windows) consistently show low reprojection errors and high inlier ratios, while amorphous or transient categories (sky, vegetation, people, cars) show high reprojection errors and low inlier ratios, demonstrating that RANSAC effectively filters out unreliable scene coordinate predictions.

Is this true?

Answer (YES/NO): NO